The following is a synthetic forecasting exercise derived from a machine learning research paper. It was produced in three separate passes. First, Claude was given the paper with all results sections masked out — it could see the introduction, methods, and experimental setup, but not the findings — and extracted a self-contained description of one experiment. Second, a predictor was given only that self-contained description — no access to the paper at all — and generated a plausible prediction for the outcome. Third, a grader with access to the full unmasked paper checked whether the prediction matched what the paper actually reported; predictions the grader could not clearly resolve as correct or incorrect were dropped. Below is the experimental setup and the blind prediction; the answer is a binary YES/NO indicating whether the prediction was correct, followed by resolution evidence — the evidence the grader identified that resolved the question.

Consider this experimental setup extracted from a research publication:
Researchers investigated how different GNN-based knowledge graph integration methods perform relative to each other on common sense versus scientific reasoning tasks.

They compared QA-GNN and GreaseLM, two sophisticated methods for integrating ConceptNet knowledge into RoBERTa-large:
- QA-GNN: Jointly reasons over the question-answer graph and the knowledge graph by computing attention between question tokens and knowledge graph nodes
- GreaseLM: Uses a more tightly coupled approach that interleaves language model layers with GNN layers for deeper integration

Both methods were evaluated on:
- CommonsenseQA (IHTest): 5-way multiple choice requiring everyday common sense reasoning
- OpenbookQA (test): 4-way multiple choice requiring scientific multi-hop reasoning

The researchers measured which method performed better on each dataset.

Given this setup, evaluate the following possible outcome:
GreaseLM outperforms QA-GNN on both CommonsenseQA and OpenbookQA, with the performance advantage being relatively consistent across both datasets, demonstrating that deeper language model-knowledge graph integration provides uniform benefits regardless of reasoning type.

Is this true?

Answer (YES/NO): NO